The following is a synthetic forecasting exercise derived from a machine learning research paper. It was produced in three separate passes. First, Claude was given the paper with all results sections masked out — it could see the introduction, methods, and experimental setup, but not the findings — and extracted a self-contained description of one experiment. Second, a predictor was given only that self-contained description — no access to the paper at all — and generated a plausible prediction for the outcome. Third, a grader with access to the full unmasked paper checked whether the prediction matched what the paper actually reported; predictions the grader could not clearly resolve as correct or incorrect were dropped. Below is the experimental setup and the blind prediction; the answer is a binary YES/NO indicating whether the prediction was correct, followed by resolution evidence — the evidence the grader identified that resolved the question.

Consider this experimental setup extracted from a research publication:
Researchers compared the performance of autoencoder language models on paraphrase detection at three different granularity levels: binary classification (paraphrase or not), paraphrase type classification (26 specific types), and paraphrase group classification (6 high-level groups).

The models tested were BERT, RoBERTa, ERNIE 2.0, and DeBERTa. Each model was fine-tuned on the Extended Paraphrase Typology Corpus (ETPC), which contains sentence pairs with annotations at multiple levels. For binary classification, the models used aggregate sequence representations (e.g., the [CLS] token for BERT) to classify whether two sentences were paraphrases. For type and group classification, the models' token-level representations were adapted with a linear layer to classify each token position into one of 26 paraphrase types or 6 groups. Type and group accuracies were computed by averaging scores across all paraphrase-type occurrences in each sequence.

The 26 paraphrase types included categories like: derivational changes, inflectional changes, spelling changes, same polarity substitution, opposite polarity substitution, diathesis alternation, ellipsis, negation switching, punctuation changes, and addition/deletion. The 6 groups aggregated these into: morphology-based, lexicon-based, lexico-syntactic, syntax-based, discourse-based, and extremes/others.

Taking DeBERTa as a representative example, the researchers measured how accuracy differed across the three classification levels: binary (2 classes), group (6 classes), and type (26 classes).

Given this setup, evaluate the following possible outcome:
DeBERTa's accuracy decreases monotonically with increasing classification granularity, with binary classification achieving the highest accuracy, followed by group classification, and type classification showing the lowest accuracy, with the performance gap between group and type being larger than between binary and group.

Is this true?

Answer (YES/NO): NO